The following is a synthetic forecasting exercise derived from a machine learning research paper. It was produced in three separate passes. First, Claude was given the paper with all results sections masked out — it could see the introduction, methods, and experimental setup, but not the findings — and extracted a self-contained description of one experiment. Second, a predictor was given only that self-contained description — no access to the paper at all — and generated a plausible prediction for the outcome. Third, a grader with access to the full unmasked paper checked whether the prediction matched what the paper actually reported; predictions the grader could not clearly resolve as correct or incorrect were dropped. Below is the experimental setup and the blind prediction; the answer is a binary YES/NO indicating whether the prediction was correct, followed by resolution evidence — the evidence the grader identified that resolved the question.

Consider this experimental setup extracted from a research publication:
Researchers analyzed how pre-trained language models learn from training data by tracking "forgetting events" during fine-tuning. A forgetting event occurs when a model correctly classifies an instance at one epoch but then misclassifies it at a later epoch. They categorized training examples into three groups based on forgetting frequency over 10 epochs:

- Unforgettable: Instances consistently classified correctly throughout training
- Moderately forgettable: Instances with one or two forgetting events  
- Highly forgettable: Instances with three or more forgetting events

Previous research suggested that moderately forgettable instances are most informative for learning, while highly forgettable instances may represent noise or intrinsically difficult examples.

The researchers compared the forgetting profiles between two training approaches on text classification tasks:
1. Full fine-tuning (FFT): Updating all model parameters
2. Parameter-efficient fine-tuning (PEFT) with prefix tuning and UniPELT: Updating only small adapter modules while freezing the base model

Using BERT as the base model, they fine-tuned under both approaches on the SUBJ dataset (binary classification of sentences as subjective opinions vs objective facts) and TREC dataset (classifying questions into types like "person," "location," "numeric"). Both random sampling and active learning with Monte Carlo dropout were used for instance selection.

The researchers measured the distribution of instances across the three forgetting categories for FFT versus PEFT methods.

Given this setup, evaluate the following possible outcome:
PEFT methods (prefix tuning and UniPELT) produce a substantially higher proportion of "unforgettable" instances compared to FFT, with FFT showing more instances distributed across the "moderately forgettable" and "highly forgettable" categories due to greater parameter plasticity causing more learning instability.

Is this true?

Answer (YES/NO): NO